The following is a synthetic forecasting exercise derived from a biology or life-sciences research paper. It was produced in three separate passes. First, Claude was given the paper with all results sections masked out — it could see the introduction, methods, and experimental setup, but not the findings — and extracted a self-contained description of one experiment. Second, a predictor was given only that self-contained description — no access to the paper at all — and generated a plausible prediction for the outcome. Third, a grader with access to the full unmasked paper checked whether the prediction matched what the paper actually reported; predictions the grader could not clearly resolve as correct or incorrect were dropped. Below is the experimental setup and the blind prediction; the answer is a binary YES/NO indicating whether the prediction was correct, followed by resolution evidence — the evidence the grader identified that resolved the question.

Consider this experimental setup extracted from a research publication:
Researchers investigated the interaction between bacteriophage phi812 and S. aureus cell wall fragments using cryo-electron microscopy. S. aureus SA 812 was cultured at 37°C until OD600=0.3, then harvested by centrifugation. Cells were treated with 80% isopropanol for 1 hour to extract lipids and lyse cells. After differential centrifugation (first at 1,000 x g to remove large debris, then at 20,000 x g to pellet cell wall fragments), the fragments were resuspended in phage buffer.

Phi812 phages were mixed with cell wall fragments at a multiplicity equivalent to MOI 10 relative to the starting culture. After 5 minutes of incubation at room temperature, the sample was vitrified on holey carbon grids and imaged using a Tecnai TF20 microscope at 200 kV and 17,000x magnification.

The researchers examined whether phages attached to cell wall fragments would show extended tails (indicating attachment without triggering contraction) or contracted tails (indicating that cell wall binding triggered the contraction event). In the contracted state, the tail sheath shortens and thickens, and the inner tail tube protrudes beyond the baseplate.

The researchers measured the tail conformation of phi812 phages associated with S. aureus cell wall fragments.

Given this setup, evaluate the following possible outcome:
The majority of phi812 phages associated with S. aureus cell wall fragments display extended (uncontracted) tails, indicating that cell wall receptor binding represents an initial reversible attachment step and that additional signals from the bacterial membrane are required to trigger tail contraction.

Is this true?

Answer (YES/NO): NO